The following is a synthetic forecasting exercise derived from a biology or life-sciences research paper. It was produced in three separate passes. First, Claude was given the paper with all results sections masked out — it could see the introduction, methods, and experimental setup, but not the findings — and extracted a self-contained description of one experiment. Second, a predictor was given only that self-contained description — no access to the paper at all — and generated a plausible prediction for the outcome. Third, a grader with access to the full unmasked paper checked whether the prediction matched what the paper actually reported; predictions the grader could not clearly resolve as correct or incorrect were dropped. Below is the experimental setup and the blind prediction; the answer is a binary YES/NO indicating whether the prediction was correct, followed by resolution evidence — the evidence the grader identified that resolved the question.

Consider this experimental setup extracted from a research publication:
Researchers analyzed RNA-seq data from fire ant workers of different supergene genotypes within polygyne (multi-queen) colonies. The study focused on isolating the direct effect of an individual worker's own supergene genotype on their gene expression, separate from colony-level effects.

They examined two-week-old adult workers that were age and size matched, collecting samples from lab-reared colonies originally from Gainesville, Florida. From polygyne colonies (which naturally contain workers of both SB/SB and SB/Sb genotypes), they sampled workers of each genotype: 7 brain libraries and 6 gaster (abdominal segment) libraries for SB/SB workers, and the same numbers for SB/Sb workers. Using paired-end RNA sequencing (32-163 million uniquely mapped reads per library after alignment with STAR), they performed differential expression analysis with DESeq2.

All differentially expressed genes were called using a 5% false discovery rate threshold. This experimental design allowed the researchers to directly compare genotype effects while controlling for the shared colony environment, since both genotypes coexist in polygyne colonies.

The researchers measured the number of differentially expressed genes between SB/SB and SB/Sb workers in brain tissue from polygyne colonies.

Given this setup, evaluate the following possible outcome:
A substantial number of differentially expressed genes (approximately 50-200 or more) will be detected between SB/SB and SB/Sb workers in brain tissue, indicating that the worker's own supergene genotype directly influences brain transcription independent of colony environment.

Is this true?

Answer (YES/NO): YES